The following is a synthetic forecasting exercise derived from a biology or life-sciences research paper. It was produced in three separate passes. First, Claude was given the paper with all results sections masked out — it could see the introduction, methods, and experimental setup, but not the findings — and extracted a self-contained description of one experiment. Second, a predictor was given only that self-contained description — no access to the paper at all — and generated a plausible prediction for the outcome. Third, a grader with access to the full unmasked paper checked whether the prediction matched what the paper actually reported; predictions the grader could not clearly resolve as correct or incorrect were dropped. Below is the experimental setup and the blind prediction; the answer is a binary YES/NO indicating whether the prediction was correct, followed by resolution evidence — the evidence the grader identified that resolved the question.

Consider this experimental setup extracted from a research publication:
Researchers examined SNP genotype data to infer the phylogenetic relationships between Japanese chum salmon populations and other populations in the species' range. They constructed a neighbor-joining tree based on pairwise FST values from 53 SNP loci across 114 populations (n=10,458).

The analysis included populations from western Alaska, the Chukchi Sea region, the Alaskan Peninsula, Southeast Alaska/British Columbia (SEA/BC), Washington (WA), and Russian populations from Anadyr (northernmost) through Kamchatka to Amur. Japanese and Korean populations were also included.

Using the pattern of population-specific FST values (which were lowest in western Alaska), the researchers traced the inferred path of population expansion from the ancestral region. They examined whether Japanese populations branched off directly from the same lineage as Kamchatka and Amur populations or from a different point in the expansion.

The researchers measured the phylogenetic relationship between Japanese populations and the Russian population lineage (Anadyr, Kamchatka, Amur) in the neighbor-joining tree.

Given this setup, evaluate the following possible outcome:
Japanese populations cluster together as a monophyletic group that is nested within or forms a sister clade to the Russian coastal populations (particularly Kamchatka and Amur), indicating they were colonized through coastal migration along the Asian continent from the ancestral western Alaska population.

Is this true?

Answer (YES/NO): NO